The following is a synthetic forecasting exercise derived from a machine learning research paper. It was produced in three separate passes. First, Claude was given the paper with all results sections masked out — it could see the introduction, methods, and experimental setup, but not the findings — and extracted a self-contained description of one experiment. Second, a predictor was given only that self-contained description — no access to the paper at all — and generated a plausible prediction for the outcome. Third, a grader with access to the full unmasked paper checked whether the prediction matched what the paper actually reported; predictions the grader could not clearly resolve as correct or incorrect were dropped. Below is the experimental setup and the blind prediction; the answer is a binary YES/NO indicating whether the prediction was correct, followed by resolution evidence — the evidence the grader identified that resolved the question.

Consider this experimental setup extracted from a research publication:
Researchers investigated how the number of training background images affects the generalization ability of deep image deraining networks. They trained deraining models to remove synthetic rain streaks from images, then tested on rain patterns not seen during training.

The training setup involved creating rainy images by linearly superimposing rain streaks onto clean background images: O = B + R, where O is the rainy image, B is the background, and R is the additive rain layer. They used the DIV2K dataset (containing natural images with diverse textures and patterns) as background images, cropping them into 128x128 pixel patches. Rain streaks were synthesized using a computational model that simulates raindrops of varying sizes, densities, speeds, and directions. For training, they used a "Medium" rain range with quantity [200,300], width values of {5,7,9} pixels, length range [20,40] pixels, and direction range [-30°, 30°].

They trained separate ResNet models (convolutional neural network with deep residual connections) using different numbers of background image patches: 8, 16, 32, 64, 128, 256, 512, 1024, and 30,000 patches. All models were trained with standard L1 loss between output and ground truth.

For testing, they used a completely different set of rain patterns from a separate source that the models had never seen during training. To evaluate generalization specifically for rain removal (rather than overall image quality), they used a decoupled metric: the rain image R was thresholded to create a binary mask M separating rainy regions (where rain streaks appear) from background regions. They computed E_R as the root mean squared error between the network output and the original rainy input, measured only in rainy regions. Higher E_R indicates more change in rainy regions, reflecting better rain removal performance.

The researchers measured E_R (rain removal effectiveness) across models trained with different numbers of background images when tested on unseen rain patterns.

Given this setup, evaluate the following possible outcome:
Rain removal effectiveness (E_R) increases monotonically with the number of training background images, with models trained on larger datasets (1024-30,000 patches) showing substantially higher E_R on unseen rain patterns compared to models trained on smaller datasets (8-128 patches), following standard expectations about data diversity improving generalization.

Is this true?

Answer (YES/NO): NO